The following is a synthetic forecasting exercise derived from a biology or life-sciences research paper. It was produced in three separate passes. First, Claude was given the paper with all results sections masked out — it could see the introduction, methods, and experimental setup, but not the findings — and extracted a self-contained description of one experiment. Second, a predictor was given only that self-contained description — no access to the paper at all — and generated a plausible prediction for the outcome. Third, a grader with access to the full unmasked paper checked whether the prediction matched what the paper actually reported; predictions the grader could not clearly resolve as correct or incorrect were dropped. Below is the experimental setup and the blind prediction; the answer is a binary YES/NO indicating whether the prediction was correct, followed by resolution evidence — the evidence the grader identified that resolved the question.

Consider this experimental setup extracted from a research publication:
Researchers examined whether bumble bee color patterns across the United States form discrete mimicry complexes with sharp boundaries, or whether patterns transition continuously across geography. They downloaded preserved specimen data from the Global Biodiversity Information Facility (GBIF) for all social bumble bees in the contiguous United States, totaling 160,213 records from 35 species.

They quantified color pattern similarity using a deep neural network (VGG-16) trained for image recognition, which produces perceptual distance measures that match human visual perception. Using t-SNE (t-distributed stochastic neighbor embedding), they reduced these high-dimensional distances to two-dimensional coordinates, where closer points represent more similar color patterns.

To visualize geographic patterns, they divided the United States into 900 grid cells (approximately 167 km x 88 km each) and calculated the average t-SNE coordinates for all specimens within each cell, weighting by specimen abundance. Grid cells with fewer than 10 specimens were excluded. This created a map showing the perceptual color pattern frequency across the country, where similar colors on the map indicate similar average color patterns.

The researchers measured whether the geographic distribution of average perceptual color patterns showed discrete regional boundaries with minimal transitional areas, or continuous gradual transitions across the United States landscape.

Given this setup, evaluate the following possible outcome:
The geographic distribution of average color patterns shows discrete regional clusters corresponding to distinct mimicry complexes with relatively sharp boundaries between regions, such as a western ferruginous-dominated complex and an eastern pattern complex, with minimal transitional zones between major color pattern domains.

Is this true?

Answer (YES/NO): NO